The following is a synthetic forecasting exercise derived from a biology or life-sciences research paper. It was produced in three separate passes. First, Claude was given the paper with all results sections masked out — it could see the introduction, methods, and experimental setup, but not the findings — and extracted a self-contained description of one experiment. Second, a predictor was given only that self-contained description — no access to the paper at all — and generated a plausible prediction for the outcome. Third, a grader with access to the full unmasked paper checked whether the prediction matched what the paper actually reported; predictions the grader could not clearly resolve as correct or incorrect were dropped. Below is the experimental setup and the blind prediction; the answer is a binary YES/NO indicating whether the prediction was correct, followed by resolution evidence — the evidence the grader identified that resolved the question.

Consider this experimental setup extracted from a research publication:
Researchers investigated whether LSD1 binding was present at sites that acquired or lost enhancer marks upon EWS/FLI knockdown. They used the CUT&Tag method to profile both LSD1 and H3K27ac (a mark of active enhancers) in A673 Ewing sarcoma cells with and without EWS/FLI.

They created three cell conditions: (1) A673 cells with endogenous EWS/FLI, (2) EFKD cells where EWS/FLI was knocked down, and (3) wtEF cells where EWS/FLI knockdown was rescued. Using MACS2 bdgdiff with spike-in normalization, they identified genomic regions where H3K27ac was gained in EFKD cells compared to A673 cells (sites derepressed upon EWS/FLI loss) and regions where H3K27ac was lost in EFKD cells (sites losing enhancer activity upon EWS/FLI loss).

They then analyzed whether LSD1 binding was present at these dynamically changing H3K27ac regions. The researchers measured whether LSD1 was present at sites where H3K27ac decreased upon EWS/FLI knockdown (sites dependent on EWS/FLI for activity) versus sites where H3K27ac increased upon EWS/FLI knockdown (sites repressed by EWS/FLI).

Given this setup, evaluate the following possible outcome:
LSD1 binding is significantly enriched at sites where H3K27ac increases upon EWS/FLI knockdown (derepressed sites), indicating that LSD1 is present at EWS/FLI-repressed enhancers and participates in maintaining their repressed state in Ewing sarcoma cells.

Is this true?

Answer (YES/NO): NO